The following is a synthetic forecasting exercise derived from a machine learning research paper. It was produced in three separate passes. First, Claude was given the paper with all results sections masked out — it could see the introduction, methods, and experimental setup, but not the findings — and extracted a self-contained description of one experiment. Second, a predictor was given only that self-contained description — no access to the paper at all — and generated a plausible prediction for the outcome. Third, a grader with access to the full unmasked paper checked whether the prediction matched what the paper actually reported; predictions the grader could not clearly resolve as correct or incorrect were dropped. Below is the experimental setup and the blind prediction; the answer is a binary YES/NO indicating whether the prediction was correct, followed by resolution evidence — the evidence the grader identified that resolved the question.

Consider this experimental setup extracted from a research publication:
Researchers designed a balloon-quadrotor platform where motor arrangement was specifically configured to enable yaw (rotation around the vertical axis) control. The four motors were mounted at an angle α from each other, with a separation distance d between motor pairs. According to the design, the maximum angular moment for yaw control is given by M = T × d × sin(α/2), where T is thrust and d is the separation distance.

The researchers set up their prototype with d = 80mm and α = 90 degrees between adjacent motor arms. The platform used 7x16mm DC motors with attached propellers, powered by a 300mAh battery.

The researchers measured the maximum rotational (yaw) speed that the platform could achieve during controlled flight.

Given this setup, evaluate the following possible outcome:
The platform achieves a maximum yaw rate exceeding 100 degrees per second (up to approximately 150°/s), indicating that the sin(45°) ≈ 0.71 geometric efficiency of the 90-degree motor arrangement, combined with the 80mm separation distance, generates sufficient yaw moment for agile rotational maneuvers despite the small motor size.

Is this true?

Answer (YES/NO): NO